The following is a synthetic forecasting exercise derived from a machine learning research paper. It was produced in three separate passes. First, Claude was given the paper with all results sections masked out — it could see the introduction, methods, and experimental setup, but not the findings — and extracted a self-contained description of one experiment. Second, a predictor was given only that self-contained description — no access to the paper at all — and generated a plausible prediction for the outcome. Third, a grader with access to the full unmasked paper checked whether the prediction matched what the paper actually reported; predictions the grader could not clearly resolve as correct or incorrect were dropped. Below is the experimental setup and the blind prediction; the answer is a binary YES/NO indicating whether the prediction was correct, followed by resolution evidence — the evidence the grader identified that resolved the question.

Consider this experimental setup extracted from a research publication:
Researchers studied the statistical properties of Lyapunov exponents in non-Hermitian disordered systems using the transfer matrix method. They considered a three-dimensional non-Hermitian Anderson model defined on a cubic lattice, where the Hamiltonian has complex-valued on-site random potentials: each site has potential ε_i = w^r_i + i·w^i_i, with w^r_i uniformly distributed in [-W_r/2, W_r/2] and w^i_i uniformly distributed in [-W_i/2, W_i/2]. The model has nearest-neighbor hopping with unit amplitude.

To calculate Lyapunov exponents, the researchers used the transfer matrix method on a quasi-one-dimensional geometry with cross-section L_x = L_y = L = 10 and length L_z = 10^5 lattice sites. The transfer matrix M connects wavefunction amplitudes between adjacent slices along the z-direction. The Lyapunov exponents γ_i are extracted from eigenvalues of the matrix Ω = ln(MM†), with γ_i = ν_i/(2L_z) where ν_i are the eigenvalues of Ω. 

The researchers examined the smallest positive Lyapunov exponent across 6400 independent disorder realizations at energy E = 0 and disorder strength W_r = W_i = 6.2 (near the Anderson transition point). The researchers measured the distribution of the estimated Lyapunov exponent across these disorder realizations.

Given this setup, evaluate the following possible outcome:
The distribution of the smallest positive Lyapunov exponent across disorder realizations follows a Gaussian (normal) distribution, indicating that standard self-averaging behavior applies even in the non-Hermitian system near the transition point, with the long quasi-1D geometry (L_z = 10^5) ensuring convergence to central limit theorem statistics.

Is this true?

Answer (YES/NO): YES